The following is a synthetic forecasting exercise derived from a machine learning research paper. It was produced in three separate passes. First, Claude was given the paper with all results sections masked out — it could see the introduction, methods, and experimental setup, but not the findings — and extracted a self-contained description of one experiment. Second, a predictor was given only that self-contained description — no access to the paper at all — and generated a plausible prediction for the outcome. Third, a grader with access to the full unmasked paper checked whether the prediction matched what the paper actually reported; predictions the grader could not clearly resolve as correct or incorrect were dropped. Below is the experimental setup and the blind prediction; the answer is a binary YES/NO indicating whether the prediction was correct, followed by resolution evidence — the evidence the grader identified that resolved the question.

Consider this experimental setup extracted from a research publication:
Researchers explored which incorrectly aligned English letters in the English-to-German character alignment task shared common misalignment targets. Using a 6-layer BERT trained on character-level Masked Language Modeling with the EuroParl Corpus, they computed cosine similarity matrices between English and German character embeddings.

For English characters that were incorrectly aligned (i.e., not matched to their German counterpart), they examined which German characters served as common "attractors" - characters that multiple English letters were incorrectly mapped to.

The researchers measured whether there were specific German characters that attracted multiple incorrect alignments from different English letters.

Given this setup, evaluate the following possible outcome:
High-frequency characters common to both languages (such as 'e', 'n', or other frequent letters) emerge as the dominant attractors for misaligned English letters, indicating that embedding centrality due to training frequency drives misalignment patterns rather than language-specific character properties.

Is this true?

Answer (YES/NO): NO